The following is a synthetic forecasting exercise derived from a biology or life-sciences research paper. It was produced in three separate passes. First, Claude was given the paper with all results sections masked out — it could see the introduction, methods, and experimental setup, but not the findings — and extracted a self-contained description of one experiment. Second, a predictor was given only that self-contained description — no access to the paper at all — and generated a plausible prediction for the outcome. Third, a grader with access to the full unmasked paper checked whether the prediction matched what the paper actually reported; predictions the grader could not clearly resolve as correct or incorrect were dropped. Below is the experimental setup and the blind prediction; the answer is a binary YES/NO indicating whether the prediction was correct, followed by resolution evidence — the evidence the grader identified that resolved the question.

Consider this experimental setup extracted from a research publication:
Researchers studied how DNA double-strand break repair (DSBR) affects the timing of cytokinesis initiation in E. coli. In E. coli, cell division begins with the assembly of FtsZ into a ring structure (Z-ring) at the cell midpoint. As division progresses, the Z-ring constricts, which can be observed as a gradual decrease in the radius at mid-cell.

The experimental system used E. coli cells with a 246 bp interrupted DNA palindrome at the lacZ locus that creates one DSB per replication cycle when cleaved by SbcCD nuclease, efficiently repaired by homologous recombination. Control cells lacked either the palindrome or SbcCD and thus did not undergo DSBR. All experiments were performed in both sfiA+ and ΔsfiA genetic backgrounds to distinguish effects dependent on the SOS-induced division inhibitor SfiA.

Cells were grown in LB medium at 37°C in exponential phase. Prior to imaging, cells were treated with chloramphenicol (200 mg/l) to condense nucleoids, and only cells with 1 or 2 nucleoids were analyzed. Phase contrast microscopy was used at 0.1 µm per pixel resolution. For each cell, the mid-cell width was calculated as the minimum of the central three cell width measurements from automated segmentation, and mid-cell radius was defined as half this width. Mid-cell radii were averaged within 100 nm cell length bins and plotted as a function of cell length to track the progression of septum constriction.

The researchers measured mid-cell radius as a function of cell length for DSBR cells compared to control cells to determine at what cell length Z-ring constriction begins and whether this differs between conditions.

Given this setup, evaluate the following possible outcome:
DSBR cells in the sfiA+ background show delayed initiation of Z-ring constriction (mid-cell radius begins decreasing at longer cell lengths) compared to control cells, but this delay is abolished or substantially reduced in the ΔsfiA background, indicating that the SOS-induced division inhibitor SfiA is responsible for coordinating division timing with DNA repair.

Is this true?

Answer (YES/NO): NO